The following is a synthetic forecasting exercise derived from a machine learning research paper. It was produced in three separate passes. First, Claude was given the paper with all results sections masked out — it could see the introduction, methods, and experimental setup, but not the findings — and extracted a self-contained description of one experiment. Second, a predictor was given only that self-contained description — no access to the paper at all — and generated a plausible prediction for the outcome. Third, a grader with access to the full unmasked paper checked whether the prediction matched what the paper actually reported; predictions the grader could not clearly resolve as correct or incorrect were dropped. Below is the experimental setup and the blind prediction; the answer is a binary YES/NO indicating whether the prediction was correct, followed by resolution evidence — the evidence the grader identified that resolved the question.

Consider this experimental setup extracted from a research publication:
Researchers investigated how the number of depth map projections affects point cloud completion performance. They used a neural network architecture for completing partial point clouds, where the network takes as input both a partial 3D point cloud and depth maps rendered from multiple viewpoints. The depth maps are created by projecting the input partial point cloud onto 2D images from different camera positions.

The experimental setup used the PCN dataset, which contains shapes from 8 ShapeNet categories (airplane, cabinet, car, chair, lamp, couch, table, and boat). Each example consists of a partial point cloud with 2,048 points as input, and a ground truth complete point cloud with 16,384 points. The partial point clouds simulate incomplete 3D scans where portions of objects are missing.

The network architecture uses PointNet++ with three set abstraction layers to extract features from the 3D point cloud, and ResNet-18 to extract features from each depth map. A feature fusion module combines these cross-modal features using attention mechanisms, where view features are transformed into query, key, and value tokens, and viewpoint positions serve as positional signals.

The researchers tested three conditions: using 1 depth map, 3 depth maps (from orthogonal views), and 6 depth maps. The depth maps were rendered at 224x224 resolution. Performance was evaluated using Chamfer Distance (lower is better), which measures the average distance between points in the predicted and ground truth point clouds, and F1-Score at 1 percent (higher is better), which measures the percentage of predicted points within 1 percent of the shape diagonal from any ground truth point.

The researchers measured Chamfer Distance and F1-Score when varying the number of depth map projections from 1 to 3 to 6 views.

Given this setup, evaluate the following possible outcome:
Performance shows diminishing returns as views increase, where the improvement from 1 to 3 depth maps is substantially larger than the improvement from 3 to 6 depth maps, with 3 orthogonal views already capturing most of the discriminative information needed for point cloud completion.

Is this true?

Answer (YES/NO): YES